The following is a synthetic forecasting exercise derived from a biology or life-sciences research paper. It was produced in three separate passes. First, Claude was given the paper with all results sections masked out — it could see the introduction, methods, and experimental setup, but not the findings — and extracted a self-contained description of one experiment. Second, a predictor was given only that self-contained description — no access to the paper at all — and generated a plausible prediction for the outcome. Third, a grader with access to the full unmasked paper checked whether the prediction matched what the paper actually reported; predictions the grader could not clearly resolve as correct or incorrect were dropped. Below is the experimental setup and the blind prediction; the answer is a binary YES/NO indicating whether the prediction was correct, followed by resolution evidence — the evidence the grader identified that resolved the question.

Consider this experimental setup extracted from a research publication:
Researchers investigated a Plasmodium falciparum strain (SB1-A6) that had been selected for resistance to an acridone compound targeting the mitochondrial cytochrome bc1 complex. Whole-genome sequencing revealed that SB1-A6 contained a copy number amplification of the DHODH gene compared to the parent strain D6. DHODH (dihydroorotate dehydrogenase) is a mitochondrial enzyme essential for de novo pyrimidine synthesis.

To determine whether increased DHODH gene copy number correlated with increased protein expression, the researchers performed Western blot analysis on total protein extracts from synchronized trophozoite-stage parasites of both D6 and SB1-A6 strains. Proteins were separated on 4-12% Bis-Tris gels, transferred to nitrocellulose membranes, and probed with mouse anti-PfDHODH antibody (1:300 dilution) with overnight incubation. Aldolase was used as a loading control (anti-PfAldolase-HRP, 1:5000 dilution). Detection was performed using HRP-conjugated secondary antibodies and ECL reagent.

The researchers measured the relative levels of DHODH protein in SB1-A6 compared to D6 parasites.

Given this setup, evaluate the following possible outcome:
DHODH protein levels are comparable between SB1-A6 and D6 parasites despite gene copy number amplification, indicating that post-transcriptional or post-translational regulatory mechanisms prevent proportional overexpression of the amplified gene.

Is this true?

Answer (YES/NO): YES